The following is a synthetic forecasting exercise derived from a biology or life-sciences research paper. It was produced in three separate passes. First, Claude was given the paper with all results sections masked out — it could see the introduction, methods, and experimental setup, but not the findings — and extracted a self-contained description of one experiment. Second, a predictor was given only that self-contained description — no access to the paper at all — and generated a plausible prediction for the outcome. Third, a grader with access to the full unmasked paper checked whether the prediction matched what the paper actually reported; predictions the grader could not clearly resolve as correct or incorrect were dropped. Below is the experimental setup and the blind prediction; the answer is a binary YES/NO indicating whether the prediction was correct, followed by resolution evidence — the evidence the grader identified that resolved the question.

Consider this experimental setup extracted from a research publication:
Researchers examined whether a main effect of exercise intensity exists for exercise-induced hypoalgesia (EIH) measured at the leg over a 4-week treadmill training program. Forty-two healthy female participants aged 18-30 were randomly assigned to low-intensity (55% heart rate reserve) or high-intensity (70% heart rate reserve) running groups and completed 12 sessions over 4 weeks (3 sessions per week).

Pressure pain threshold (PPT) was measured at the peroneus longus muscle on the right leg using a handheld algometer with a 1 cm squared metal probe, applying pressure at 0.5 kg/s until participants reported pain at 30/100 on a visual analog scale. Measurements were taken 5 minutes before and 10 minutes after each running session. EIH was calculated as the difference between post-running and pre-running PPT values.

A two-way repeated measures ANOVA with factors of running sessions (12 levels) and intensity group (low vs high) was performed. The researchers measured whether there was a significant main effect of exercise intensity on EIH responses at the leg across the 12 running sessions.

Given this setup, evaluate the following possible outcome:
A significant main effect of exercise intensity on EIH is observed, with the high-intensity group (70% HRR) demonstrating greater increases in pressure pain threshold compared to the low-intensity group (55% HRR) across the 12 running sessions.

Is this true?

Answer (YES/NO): NO